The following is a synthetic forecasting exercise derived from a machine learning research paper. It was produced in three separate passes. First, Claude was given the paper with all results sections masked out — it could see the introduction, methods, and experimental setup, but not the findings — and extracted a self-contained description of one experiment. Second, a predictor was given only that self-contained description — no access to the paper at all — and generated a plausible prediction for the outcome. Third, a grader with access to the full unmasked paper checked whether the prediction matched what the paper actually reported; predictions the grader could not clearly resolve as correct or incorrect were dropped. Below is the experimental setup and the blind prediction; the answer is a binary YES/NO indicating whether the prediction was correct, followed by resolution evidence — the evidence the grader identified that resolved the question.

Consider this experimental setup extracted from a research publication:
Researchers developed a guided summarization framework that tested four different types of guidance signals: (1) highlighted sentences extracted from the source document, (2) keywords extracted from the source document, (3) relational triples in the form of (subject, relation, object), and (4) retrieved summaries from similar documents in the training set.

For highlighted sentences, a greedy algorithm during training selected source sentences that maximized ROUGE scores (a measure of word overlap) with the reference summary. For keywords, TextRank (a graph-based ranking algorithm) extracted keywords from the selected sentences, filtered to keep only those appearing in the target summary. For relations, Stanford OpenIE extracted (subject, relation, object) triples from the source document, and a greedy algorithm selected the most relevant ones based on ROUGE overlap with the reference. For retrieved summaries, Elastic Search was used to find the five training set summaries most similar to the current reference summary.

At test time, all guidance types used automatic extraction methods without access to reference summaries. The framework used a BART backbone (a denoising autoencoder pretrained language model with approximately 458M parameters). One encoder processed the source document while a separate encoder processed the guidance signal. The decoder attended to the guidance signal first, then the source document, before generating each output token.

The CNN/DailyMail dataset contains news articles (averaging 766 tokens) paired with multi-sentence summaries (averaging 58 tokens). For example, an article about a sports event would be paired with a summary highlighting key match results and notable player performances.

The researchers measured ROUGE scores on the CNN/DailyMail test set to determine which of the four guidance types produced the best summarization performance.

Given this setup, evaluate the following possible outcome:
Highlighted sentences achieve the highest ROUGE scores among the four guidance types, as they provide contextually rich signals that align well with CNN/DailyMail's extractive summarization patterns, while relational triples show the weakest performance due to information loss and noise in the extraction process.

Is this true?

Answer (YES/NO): NO